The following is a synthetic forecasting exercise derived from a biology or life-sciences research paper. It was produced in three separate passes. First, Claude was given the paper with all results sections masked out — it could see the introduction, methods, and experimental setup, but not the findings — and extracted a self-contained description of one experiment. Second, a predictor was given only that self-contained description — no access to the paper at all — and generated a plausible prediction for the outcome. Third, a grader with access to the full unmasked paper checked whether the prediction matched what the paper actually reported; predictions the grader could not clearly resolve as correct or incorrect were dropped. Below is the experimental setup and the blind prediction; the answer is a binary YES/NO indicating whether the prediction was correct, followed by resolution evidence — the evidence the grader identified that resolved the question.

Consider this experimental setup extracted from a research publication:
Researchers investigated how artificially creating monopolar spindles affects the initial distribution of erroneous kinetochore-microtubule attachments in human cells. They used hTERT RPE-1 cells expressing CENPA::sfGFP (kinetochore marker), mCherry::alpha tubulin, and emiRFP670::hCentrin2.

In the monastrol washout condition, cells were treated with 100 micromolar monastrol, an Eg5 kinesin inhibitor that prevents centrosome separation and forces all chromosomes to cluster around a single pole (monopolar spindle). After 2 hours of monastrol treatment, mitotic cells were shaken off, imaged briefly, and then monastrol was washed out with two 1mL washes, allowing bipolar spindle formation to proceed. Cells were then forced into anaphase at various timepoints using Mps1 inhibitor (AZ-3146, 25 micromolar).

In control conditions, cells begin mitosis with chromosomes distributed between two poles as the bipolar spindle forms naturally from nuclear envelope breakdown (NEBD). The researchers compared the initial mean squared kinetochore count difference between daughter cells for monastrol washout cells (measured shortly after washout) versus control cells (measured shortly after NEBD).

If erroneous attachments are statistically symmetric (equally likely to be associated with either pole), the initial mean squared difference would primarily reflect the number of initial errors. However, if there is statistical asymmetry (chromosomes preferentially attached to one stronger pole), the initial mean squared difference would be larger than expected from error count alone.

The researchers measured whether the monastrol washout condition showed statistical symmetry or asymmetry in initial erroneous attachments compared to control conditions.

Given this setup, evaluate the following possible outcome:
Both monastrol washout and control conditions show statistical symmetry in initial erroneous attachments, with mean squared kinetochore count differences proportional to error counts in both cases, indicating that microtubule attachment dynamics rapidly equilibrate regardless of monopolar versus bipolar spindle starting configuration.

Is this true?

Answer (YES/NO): NO